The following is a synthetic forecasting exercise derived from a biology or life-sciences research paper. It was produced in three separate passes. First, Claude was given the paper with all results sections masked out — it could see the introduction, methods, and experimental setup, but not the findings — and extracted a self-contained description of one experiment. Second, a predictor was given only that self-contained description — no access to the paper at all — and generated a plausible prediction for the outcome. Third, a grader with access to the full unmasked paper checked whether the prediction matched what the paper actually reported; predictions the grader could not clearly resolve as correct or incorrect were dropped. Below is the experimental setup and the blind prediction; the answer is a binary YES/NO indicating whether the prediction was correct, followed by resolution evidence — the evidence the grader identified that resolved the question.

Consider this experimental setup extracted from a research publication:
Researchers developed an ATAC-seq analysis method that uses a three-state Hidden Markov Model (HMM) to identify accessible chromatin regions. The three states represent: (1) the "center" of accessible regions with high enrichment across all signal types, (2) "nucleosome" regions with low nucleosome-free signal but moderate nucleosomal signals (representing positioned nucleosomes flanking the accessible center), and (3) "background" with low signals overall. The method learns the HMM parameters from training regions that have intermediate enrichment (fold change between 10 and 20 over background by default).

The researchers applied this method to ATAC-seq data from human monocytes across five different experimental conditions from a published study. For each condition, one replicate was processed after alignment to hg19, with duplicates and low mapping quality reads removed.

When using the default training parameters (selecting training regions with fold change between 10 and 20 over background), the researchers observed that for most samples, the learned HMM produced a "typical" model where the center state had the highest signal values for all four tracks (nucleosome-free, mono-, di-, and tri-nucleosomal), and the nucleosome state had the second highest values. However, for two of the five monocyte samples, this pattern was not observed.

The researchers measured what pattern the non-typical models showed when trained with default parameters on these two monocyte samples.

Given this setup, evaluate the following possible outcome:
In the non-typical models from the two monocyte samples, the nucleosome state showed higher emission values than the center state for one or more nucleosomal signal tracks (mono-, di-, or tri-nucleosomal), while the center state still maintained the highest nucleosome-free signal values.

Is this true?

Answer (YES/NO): NO